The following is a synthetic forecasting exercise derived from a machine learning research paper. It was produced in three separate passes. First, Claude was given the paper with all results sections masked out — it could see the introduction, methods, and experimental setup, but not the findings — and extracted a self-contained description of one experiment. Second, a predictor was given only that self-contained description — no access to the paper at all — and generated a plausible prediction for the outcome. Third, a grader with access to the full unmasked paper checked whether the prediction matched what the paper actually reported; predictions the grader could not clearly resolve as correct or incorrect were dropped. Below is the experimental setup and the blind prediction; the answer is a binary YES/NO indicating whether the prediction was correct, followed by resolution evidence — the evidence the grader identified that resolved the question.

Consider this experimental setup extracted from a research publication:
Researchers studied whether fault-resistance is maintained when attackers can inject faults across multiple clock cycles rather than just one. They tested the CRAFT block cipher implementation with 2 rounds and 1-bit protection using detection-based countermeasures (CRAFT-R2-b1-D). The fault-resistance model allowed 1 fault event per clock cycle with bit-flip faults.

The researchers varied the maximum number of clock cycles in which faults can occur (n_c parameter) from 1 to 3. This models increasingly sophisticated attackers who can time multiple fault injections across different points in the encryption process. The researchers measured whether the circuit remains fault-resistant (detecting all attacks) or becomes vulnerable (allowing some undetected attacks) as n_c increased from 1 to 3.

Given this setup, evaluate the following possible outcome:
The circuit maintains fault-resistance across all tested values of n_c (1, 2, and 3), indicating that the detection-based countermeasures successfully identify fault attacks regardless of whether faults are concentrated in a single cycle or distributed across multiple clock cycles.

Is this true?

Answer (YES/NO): YES